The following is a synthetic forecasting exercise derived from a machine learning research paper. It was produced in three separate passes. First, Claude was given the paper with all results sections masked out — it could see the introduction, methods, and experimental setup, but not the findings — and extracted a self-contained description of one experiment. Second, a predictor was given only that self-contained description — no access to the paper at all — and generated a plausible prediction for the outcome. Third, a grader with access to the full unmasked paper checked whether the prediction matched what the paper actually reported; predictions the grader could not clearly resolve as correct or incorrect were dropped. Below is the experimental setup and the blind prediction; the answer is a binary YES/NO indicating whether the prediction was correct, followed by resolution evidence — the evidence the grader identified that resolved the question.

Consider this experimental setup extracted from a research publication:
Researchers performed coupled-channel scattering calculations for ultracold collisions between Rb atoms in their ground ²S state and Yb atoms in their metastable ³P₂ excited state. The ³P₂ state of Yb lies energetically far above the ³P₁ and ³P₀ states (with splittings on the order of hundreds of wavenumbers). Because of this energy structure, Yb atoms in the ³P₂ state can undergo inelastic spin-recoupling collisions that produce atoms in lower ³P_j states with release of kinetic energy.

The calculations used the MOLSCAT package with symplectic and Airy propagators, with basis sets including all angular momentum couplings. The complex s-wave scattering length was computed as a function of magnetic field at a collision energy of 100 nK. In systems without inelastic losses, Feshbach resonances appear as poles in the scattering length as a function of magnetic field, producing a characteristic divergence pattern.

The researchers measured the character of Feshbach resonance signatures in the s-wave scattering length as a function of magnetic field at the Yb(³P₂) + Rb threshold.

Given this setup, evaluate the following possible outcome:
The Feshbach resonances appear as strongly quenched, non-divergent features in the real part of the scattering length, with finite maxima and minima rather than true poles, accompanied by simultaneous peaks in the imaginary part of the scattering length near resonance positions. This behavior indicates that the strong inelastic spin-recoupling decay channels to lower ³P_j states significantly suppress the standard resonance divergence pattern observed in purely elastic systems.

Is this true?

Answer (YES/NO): YES